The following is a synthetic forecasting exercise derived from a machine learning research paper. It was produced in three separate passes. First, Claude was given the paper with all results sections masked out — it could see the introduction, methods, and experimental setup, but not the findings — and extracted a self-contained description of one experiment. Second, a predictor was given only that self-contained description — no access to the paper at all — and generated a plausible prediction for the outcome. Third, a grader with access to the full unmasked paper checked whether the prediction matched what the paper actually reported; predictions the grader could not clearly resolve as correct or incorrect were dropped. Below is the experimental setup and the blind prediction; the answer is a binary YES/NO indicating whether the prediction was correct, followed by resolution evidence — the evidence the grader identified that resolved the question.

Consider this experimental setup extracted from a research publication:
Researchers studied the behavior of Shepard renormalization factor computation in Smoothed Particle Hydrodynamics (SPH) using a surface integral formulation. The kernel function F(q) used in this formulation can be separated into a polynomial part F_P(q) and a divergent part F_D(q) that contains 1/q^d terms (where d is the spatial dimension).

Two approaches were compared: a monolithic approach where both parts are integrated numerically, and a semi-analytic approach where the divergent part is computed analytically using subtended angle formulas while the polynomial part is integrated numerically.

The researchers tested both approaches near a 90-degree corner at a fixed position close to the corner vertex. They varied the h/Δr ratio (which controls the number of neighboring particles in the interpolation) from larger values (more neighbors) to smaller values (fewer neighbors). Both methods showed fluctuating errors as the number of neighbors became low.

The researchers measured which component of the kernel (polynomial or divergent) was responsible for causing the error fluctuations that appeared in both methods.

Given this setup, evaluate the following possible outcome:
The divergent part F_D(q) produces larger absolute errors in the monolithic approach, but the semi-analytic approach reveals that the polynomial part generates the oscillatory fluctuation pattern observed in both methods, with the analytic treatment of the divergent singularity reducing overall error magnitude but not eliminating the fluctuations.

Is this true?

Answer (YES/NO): YES